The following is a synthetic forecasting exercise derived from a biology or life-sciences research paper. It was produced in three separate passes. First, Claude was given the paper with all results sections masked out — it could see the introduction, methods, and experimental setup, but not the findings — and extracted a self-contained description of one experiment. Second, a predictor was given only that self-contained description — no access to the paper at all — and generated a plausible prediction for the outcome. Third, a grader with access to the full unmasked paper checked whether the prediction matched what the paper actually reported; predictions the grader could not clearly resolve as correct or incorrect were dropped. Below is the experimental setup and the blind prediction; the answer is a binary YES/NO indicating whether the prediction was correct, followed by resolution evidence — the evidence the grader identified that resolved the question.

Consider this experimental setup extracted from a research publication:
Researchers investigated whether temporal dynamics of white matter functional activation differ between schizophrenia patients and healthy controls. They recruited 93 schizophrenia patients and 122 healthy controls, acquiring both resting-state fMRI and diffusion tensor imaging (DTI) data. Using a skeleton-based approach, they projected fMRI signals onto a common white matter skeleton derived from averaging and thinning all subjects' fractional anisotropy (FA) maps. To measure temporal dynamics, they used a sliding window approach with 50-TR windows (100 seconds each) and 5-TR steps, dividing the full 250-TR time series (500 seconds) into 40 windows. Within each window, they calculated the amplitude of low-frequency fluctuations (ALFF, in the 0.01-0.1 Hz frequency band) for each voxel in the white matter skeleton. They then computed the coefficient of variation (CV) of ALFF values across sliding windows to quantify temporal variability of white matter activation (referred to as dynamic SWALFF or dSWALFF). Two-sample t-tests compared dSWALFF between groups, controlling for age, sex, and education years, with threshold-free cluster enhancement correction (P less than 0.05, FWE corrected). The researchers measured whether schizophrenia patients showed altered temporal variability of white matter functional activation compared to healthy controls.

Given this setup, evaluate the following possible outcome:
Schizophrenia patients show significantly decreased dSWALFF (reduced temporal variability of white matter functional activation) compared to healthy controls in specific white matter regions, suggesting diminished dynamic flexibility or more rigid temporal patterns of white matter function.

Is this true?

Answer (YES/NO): NO